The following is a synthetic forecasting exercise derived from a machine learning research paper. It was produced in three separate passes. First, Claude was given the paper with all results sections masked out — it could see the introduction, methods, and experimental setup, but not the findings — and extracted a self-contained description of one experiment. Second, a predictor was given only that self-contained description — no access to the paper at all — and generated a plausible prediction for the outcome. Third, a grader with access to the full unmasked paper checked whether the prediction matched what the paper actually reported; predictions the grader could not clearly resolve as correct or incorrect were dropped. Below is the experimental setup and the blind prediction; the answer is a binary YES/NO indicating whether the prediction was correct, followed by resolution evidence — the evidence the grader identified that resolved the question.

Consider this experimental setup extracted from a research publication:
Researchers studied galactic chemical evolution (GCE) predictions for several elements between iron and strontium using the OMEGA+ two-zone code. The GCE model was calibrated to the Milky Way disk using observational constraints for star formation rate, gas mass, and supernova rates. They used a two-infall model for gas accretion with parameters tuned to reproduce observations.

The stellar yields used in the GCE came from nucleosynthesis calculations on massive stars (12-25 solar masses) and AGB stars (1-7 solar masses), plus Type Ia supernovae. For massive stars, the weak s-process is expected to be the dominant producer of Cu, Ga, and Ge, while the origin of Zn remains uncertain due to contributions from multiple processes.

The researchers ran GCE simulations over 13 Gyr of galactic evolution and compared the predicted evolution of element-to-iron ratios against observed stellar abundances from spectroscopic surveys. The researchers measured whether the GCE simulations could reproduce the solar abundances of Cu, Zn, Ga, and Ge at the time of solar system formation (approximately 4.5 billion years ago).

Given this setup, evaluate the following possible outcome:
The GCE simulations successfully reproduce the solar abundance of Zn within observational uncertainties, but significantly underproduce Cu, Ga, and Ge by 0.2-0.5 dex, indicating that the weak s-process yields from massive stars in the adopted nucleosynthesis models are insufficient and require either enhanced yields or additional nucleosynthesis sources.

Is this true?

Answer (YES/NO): NO